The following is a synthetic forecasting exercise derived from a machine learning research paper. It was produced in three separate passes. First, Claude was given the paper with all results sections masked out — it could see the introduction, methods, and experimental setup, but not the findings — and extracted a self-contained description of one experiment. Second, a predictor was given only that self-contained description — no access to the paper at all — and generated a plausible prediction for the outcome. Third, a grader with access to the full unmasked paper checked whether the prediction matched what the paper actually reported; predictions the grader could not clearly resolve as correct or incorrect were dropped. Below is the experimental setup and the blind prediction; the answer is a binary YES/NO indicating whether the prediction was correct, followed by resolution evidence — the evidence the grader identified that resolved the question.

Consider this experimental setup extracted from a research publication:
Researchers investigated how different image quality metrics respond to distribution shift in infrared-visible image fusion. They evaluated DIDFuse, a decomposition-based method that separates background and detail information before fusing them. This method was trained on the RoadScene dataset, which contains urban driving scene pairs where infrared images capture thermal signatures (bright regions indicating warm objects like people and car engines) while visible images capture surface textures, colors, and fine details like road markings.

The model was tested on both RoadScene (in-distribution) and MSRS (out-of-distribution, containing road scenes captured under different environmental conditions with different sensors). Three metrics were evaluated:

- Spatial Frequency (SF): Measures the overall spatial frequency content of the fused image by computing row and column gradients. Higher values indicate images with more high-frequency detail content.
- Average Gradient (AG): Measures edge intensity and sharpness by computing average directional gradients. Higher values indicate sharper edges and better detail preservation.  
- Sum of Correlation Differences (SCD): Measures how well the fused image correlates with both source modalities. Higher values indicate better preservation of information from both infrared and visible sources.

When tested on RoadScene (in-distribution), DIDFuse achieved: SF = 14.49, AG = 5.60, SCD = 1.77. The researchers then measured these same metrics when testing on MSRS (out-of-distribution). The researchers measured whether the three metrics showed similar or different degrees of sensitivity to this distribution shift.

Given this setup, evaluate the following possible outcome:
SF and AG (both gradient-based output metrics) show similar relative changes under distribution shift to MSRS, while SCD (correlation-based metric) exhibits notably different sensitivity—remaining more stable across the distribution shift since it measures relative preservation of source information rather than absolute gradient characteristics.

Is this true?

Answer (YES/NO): NO